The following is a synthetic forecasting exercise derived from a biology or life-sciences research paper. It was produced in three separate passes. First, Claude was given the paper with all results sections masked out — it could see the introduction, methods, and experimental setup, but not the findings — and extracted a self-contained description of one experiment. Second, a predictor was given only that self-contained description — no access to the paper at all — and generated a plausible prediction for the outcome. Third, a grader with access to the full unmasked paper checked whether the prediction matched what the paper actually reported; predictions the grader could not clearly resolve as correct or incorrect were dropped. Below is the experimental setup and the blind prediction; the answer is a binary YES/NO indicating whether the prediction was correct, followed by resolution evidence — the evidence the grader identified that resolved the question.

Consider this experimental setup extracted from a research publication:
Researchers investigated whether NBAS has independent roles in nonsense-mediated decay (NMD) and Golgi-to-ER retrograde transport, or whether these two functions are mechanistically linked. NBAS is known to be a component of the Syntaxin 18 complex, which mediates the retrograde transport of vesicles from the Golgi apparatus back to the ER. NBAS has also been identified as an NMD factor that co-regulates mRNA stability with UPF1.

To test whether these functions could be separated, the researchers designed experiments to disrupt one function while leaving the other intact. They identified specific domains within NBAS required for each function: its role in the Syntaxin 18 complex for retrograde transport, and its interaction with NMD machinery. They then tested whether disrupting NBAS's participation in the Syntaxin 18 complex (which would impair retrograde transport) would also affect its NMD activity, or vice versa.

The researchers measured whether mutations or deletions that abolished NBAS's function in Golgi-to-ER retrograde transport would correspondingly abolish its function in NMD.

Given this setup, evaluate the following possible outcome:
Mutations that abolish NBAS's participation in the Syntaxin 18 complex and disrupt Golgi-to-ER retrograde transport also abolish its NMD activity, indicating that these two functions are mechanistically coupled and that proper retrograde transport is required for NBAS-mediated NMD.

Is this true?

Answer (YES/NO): NO